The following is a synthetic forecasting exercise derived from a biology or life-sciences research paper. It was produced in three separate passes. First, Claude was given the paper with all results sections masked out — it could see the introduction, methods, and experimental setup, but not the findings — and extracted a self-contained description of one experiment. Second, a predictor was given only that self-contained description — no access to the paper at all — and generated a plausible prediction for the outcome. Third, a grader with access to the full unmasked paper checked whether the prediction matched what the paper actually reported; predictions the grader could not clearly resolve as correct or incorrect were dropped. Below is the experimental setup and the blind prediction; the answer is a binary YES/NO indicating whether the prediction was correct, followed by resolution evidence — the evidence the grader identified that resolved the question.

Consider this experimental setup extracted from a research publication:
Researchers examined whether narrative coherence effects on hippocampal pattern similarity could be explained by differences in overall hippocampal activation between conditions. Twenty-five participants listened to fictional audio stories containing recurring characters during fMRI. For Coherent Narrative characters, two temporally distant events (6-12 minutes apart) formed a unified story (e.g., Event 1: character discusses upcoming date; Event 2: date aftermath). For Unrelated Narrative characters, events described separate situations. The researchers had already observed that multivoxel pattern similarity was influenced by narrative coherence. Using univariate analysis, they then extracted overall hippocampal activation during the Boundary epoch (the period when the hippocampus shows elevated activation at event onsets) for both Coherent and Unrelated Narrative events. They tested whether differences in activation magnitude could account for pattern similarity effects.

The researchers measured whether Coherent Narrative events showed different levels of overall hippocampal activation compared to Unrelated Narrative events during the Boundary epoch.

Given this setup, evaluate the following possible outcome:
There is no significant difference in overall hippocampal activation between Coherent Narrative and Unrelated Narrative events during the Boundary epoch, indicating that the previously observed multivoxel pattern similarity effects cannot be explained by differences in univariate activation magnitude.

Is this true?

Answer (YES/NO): NO